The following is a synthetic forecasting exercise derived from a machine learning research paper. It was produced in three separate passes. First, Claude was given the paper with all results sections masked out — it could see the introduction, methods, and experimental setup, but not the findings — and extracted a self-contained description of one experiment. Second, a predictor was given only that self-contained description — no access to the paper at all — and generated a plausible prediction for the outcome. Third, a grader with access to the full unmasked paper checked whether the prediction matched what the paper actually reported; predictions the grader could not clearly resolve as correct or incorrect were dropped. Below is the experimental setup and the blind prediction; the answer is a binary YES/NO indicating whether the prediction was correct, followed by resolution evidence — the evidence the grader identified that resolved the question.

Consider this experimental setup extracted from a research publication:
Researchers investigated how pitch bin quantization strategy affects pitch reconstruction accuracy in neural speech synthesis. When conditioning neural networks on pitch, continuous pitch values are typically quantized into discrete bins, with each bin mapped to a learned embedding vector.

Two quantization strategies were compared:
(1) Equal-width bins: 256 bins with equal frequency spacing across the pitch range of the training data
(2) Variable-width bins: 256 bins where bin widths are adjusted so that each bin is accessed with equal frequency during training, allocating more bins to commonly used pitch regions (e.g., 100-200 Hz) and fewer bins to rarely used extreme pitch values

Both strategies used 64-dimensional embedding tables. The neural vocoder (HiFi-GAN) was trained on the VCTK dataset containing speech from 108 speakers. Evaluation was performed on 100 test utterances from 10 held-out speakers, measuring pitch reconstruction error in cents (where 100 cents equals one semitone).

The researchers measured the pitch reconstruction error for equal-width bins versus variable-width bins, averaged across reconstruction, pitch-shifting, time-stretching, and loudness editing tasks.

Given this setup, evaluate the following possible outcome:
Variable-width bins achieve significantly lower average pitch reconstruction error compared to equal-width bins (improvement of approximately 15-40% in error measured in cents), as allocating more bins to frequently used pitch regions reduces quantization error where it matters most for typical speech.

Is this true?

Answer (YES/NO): NO